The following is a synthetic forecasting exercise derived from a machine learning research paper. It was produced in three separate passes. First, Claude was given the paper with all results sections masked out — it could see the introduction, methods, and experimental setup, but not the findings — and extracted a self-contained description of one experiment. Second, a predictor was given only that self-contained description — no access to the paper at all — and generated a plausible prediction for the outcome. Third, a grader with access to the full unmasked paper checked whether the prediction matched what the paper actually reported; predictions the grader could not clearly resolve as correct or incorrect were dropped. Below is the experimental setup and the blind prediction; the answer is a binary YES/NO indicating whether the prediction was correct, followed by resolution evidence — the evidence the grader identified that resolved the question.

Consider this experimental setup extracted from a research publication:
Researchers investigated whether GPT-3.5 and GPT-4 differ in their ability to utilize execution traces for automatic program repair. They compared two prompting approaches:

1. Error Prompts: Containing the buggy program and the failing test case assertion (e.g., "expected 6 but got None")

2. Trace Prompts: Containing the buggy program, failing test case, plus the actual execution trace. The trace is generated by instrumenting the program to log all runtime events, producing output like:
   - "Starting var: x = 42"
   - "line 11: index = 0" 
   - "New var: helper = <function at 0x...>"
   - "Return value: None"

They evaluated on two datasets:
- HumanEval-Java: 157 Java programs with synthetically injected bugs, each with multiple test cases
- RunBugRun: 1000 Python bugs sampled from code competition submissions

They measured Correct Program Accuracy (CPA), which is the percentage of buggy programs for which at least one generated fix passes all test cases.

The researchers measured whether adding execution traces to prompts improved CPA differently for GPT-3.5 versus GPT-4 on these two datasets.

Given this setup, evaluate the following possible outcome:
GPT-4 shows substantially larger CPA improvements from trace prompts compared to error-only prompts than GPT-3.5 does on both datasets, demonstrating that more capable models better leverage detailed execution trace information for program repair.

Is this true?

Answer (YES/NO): NO